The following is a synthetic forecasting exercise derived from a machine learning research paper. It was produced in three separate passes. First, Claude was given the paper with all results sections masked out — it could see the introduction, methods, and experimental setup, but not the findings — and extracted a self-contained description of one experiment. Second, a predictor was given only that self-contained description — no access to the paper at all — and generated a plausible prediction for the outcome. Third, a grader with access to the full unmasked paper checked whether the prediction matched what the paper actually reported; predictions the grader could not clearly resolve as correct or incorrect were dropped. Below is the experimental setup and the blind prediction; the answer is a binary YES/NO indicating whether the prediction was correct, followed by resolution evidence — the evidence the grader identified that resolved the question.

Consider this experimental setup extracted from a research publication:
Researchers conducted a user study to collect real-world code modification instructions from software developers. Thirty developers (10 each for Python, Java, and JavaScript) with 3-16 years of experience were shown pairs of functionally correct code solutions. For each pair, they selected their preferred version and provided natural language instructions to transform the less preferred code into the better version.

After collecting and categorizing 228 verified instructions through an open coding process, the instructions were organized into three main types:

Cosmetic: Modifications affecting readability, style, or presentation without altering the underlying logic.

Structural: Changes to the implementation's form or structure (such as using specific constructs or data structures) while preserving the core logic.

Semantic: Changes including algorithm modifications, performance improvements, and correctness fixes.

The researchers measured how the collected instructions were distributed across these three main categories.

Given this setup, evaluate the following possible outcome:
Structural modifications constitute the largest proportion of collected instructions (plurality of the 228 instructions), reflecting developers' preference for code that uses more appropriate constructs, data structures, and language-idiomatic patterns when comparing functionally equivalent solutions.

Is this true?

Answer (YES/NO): YES